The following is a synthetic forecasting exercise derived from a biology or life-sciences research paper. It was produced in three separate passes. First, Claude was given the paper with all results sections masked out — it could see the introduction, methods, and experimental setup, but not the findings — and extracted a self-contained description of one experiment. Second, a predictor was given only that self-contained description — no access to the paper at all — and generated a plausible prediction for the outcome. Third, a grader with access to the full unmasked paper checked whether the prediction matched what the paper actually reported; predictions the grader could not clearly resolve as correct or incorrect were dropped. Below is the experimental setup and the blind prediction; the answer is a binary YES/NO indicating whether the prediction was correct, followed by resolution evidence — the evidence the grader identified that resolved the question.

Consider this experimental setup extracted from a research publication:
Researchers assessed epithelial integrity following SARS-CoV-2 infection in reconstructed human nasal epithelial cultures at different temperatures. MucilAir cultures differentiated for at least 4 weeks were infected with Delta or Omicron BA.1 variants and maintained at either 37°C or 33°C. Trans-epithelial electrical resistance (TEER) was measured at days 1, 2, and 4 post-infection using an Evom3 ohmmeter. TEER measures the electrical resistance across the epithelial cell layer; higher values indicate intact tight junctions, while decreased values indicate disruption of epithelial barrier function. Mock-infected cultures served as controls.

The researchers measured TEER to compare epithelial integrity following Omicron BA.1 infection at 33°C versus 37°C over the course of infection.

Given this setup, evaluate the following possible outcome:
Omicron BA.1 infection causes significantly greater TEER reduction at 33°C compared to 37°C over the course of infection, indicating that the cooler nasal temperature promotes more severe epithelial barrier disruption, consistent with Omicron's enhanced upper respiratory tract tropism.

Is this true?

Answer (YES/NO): YES